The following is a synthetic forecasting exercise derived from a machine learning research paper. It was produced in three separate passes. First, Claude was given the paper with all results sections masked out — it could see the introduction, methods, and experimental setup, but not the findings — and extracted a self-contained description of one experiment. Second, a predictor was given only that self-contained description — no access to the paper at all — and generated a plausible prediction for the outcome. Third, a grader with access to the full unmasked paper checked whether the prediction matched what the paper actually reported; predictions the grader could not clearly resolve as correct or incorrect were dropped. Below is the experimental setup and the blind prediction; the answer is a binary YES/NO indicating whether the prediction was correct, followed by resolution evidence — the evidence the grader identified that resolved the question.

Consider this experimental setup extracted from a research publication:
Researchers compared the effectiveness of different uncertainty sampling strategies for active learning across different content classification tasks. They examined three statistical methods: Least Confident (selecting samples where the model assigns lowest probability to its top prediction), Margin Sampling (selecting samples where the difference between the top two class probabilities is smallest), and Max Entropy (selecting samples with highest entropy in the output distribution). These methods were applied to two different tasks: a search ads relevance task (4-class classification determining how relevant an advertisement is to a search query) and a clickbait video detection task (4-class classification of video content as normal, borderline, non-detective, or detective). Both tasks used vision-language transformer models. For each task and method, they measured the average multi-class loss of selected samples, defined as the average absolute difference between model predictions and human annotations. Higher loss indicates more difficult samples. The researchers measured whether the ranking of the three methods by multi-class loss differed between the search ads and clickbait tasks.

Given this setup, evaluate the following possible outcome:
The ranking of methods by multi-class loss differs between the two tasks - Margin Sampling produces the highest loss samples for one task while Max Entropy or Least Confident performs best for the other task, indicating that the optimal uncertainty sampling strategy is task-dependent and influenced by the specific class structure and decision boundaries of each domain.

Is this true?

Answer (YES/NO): NO